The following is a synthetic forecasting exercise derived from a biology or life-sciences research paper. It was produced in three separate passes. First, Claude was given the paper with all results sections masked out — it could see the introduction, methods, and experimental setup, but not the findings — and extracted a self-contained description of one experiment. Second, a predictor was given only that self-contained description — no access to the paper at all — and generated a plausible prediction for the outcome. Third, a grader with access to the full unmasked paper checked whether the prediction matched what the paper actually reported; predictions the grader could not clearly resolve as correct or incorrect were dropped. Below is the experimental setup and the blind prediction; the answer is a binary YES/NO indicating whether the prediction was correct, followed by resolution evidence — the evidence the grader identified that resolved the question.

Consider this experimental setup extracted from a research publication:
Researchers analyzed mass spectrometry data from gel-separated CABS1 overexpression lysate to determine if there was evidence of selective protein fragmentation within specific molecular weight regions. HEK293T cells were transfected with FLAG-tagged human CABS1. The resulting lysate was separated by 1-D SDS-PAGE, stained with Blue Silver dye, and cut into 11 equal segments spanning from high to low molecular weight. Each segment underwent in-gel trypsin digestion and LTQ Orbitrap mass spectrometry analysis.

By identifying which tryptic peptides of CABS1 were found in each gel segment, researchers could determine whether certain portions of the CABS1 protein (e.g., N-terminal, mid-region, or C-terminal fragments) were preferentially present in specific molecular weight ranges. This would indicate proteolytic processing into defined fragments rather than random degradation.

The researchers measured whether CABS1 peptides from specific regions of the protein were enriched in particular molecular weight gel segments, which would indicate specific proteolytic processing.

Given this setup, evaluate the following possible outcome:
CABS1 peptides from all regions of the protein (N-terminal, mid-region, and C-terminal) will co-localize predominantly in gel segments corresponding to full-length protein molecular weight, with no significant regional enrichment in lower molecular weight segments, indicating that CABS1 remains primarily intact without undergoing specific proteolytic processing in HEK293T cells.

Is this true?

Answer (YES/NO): YES